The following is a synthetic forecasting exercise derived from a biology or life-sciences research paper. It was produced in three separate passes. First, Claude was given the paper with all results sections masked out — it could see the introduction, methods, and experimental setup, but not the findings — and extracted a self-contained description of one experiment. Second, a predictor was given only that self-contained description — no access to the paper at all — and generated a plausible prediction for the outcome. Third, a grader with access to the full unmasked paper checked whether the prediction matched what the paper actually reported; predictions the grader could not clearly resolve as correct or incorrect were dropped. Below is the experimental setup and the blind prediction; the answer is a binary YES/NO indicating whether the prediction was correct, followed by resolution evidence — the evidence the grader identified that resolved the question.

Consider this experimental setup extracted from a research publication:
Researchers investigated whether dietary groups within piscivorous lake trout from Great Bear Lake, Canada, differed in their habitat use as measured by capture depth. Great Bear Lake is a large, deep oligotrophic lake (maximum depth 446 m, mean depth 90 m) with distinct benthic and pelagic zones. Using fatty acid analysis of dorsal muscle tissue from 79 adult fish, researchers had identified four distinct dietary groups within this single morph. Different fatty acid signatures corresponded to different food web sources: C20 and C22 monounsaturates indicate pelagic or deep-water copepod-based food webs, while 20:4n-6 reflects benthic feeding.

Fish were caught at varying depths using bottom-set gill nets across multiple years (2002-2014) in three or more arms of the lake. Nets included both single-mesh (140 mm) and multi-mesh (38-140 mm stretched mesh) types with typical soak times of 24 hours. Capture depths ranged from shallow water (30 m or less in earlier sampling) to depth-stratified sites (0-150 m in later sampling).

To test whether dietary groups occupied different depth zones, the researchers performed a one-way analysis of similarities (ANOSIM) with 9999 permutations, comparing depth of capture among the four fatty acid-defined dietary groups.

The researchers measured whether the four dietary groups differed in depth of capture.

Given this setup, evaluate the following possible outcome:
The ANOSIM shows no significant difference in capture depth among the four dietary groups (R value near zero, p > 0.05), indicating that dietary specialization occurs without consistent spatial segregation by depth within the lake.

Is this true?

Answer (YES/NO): YES